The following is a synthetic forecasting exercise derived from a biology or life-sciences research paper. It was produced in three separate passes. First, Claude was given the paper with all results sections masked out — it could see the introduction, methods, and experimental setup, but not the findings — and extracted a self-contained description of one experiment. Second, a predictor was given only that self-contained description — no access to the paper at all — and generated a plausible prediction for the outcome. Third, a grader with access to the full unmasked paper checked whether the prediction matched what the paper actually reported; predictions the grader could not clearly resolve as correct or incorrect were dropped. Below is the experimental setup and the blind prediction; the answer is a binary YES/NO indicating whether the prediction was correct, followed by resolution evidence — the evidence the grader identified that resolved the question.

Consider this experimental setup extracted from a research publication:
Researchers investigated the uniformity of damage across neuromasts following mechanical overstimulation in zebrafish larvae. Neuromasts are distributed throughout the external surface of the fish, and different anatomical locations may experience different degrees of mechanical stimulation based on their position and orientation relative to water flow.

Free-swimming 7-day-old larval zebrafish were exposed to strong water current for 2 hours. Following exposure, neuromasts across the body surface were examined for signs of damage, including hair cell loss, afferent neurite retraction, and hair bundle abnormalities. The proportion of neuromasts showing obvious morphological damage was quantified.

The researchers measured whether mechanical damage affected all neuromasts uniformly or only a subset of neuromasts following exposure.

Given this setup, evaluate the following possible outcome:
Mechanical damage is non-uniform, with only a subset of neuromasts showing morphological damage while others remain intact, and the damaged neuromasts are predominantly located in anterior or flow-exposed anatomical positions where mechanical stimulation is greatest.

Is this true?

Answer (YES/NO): NO